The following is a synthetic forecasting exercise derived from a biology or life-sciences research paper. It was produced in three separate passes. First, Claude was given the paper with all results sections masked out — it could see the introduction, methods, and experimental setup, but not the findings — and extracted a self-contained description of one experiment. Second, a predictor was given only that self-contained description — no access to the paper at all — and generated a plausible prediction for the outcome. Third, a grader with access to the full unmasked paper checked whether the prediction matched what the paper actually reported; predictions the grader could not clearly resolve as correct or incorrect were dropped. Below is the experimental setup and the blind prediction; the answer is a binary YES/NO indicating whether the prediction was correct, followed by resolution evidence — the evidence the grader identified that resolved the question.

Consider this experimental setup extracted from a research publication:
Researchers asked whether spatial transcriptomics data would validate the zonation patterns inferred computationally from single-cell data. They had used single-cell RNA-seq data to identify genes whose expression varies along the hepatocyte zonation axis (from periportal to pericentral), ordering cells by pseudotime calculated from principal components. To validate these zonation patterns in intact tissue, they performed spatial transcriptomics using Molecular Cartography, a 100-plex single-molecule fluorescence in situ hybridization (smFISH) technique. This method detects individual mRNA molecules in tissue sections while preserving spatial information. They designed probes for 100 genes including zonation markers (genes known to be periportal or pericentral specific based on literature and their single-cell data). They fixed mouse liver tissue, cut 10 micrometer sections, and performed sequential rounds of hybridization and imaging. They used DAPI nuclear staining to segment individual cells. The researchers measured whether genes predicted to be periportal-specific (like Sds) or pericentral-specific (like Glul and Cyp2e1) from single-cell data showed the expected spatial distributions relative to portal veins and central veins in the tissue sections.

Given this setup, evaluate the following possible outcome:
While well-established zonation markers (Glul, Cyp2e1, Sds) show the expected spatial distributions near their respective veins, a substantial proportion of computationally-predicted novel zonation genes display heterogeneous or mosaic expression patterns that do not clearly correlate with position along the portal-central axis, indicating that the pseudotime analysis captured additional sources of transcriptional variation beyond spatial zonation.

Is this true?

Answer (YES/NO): NO